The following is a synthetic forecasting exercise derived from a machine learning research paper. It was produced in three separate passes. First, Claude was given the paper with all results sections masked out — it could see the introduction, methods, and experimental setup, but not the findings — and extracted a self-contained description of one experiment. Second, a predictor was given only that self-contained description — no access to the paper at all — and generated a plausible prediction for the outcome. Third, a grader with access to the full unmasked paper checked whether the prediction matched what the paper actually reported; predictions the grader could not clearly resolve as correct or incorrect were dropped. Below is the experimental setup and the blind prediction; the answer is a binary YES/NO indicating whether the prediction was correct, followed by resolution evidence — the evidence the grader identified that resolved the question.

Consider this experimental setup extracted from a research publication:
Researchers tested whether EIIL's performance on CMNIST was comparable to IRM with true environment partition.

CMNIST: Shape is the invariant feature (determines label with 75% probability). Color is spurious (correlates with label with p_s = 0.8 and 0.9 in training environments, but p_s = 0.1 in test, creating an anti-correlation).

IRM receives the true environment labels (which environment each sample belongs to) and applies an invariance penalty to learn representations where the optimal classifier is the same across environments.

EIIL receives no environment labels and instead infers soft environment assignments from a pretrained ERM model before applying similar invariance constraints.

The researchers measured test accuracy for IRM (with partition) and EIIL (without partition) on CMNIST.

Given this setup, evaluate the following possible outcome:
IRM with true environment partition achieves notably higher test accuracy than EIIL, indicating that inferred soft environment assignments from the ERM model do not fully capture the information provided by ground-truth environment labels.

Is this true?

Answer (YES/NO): NO